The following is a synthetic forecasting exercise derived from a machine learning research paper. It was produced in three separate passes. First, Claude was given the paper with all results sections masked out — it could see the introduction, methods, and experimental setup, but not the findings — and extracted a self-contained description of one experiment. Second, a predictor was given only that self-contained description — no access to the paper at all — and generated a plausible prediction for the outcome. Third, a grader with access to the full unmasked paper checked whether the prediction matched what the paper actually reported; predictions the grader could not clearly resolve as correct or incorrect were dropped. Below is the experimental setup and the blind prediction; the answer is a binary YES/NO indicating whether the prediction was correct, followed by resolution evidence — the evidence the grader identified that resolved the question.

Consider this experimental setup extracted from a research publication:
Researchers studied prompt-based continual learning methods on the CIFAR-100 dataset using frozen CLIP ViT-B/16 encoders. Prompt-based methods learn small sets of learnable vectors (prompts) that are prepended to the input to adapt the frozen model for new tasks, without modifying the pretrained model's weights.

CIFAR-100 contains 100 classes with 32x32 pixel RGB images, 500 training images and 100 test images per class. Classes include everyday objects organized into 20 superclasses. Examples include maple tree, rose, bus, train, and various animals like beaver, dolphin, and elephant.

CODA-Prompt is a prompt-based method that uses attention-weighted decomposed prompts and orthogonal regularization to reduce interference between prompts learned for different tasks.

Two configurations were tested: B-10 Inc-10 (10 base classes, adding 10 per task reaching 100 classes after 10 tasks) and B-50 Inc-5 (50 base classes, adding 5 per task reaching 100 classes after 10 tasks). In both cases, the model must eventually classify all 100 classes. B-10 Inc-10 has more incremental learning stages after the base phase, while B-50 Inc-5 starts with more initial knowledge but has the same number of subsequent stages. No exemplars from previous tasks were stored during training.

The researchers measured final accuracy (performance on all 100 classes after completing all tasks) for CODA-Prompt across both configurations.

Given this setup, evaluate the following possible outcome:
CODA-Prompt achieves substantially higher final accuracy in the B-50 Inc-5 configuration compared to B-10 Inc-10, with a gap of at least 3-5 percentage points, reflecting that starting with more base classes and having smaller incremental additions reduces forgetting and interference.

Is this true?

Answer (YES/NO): NO